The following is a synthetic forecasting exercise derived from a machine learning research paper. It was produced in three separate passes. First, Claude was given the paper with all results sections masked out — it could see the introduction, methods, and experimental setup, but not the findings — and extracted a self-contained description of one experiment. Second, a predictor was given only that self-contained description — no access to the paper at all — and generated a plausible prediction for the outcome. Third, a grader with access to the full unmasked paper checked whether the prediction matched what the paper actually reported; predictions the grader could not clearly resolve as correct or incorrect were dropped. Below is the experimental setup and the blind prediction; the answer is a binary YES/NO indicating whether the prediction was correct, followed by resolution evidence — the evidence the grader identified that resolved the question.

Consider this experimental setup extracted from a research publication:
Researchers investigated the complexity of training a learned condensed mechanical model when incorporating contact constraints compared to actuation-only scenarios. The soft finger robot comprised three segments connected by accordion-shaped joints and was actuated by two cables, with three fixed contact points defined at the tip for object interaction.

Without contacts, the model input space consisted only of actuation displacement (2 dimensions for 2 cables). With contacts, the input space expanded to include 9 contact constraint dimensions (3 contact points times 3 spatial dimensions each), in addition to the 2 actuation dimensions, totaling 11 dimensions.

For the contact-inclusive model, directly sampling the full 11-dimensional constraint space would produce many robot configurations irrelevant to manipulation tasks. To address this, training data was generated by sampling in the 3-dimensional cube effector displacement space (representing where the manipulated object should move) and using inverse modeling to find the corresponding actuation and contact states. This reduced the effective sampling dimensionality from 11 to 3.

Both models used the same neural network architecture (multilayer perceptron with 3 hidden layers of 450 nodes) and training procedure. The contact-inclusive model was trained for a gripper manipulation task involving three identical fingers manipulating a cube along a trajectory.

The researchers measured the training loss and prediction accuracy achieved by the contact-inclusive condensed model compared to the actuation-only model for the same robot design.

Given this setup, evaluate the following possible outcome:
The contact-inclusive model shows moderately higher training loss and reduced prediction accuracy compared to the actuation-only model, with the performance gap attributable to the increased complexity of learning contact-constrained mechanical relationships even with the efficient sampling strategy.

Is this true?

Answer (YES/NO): NO